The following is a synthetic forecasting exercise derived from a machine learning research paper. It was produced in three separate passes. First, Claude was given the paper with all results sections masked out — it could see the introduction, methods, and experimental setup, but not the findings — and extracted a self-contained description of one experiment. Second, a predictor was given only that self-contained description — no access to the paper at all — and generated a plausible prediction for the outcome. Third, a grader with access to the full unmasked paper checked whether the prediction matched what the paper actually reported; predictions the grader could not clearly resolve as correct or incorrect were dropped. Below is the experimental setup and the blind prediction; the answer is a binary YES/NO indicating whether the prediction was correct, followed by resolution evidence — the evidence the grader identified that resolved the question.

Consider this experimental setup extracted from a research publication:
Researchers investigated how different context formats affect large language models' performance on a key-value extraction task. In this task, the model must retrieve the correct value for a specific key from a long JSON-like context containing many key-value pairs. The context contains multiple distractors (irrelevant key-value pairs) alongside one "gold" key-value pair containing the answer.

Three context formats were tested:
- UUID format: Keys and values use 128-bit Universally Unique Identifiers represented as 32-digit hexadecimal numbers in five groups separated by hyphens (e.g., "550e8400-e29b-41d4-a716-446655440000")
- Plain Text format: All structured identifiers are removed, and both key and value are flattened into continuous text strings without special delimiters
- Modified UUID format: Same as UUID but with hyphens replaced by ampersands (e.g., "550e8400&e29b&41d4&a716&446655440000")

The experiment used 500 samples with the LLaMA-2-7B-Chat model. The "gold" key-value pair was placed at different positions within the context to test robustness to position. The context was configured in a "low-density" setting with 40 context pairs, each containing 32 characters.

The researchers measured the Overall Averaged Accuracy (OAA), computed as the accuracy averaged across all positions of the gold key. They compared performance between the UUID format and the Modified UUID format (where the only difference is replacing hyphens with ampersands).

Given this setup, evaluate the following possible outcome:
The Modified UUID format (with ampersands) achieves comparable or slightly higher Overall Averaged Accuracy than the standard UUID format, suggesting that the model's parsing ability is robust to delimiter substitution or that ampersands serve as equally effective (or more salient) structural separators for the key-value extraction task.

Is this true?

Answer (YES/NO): NO